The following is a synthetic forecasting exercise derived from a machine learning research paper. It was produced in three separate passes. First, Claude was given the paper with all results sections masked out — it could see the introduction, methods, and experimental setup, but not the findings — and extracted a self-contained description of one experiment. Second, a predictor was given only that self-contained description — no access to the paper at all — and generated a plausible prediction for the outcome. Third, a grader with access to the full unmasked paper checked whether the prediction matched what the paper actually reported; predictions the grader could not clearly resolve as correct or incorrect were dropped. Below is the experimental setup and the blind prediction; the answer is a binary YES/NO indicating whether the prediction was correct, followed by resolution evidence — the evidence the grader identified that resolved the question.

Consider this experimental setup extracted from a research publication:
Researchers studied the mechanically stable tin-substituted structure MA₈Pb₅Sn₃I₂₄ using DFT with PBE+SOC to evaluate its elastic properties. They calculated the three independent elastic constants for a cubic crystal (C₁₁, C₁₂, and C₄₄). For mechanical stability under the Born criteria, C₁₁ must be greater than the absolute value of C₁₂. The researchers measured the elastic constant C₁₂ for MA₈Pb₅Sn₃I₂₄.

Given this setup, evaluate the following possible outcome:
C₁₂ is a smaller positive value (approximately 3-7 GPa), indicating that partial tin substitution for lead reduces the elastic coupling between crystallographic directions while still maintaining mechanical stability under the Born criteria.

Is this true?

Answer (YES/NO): NO